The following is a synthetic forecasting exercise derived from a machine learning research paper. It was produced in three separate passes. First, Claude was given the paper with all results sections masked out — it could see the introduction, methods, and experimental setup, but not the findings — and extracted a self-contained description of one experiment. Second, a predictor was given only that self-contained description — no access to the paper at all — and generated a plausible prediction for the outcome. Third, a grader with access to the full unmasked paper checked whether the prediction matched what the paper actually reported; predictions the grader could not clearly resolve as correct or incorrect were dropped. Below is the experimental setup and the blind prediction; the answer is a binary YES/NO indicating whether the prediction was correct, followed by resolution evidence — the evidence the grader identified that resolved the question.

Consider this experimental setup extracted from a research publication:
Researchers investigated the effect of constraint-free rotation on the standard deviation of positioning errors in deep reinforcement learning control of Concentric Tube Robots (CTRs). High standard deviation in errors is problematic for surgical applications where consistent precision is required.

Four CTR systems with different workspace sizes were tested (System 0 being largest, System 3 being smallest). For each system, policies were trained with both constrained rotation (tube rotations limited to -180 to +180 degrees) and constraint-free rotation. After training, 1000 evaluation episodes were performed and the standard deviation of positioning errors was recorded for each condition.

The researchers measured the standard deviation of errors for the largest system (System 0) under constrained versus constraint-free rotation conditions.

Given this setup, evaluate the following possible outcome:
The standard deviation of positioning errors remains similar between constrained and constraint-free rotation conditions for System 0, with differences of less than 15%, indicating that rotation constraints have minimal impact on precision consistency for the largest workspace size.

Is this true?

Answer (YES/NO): NO